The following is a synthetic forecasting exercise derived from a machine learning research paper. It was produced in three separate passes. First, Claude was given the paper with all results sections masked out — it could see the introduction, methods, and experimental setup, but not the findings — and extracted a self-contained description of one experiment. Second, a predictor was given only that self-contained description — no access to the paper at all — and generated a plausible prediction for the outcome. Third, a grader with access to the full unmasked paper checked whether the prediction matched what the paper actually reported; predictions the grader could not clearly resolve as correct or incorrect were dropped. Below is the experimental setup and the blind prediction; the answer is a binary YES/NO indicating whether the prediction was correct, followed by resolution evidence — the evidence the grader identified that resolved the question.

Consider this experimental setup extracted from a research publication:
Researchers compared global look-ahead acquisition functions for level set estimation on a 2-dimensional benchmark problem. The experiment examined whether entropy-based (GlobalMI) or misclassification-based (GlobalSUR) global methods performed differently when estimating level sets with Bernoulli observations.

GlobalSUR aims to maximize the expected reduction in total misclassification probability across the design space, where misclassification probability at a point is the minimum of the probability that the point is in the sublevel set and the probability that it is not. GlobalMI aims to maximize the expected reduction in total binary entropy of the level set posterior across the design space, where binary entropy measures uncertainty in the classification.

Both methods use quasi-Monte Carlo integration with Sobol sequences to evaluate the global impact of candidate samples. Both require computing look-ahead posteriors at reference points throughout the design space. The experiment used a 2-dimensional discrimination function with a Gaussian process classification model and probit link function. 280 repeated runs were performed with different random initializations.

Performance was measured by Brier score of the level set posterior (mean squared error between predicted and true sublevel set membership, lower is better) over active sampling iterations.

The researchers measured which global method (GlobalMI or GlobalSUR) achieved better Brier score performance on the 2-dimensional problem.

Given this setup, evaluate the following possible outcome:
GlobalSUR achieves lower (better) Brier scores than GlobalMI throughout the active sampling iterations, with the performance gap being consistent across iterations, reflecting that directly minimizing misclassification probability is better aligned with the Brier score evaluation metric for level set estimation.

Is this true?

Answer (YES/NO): NO